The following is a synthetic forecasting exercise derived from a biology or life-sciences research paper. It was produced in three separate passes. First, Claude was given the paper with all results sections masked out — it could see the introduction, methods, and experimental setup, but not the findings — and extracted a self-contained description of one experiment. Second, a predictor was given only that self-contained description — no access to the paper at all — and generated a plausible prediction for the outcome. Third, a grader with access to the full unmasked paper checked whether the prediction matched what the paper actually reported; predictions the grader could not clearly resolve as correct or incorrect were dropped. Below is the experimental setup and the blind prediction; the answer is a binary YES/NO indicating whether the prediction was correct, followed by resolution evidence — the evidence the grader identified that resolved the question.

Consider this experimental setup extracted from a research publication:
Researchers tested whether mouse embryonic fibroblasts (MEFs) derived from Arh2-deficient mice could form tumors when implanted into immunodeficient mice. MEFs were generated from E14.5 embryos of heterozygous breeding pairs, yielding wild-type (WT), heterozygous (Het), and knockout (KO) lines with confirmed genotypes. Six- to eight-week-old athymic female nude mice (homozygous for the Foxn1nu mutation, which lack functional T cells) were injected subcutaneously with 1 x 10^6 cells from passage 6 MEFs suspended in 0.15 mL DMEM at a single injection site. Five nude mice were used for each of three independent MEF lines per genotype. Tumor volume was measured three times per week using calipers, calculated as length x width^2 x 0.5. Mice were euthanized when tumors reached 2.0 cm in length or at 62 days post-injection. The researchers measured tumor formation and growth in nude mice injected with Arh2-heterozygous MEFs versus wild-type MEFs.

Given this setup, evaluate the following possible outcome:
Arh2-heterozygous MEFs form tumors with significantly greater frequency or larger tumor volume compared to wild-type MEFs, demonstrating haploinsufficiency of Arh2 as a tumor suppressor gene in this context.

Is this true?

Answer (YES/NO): YES